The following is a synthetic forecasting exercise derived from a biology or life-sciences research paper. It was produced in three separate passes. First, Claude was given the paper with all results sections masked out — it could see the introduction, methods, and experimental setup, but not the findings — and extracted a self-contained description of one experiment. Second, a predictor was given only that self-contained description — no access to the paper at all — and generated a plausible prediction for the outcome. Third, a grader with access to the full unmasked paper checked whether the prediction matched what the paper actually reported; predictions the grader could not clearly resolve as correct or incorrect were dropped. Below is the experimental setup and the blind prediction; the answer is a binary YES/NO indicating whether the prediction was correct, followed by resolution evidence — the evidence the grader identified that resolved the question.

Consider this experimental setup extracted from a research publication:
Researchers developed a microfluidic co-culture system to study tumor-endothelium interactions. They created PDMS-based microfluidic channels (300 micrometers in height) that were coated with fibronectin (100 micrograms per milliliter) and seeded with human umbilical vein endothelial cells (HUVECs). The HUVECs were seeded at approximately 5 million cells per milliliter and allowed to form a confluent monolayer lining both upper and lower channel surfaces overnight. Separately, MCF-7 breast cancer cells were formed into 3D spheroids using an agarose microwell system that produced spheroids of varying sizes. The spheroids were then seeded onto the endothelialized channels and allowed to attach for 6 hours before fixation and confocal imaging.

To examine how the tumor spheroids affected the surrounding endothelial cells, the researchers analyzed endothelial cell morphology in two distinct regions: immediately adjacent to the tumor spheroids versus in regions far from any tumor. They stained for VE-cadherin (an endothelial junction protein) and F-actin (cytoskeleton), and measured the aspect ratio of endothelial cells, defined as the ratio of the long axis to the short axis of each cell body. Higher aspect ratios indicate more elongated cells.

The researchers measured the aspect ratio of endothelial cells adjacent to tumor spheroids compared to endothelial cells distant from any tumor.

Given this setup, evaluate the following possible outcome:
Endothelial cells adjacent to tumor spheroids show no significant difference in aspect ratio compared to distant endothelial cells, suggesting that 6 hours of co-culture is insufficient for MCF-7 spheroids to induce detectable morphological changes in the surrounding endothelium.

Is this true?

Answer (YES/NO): NO